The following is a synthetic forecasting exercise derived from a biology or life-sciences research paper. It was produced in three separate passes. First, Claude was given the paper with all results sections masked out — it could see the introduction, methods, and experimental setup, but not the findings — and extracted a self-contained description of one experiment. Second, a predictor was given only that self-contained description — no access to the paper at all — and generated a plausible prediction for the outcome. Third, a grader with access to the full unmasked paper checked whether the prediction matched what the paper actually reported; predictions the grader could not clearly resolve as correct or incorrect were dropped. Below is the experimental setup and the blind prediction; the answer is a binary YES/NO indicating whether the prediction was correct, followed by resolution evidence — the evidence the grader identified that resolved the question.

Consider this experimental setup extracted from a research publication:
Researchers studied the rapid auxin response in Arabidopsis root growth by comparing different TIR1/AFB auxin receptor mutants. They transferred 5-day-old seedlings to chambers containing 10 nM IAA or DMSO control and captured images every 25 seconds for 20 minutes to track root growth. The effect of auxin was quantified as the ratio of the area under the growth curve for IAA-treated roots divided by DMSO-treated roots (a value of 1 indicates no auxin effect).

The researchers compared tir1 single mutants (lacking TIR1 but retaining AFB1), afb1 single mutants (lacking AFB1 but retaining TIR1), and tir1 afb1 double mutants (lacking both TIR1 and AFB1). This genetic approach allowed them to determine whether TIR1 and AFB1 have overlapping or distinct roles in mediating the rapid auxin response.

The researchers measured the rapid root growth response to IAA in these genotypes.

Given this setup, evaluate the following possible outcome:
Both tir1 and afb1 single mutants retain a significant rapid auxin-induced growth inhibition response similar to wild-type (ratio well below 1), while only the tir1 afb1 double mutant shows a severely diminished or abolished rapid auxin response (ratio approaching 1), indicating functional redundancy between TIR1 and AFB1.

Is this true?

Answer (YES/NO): NO